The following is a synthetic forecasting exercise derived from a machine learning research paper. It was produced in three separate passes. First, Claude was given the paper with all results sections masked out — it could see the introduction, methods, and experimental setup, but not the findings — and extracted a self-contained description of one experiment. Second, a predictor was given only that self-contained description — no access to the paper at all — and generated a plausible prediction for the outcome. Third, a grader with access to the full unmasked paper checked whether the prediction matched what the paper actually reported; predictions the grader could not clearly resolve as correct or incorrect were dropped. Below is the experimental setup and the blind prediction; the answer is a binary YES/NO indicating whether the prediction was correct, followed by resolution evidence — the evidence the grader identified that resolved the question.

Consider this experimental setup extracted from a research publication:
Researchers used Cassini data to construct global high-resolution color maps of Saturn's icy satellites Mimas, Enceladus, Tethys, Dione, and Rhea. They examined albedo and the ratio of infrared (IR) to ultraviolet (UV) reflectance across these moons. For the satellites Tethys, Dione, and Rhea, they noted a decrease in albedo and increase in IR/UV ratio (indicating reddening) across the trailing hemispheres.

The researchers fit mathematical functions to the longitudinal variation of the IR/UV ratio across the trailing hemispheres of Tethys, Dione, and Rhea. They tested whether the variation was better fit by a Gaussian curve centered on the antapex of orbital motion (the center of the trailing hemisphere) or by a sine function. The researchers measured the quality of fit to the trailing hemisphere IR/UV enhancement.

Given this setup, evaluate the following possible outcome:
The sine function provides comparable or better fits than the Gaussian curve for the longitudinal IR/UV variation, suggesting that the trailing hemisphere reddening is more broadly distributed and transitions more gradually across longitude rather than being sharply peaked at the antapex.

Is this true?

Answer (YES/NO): NO